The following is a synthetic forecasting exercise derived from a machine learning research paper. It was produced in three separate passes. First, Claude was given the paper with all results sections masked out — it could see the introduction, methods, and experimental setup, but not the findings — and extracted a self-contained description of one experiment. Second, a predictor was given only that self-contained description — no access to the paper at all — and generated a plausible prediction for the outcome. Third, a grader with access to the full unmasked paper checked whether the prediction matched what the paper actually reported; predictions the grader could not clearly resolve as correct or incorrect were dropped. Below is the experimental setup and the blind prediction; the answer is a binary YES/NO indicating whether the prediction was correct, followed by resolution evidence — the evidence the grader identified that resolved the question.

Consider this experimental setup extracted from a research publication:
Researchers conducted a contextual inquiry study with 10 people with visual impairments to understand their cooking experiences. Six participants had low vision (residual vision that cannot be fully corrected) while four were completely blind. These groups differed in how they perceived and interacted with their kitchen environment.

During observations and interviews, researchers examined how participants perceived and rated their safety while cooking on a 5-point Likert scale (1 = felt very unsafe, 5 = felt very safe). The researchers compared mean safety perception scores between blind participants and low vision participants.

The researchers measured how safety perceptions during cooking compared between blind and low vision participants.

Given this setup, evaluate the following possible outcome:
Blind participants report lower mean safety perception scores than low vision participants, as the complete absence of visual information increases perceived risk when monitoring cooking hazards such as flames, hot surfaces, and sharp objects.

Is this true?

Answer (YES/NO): NO